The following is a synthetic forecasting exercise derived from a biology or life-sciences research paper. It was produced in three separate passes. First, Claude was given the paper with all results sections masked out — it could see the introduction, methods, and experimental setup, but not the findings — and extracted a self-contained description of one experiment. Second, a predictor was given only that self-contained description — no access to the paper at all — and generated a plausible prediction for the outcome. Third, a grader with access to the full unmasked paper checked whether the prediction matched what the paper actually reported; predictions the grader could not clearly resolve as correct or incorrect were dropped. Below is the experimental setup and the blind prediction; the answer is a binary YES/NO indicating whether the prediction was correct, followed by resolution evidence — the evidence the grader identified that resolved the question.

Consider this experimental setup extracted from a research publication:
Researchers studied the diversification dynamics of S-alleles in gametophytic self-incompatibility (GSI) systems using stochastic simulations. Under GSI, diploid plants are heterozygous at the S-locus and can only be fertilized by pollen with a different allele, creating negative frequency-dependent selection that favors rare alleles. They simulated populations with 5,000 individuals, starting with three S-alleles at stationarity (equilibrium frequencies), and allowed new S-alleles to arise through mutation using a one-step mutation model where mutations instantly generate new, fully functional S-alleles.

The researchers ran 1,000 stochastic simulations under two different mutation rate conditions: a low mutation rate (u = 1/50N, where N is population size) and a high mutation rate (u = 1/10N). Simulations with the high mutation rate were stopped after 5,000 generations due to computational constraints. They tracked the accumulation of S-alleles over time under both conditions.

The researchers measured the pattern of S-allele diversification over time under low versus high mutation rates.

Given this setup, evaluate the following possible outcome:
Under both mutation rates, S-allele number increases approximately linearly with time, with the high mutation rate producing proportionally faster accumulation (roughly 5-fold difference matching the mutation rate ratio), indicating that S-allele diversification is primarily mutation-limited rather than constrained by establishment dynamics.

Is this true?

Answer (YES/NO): NO